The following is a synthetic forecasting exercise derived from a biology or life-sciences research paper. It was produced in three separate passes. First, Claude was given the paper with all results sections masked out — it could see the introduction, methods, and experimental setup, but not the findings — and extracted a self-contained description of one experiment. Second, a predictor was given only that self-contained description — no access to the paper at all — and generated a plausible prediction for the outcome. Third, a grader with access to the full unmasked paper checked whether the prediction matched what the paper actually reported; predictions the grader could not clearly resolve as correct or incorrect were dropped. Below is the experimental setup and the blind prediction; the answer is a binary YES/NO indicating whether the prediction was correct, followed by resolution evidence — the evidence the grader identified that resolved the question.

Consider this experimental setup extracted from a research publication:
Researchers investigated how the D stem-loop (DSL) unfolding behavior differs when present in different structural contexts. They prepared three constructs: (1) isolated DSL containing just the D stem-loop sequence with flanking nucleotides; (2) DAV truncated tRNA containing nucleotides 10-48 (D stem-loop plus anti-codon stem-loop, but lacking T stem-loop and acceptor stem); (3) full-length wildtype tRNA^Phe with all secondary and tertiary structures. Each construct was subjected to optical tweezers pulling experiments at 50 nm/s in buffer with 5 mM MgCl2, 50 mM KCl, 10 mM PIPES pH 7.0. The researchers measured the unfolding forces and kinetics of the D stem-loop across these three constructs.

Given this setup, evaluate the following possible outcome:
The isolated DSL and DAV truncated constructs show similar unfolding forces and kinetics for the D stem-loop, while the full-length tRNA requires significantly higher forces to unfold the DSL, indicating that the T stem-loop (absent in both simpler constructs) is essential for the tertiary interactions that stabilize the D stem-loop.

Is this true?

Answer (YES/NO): NO